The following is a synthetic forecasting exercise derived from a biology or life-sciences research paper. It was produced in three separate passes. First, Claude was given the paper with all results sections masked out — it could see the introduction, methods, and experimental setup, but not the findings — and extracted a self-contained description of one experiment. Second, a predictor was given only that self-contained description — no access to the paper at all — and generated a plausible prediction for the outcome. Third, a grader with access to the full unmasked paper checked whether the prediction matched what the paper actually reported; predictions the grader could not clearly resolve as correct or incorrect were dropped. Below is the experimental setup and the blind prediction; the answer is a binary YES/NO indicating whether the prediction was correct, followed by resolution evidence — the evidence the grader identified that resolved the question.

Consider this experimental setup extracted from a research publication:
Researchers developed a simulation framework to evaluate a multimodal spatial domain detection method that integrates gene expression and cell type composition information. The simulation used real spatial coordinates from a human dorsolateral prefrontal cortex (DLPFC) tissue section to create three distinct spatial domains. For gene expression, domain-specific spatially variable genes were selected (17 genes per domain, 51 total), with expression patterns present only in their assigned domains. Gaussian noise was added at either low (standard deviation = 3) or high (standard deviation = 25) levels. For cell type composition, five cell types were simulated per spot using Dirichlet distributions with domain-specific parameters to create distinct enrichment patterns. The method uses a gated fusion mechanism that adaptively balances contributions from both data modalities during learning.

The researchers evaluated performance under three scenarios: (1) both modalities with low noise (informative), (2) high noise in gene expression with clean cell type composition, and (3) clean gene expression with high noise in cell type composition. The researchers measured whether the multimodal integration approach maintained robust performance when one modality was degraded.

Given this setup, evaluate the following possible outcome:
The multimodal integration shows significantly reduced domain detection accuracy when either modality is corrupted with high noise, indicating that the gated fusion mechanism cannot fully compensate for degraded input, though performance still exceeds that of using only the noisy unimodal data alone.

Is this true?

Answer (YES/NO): NO